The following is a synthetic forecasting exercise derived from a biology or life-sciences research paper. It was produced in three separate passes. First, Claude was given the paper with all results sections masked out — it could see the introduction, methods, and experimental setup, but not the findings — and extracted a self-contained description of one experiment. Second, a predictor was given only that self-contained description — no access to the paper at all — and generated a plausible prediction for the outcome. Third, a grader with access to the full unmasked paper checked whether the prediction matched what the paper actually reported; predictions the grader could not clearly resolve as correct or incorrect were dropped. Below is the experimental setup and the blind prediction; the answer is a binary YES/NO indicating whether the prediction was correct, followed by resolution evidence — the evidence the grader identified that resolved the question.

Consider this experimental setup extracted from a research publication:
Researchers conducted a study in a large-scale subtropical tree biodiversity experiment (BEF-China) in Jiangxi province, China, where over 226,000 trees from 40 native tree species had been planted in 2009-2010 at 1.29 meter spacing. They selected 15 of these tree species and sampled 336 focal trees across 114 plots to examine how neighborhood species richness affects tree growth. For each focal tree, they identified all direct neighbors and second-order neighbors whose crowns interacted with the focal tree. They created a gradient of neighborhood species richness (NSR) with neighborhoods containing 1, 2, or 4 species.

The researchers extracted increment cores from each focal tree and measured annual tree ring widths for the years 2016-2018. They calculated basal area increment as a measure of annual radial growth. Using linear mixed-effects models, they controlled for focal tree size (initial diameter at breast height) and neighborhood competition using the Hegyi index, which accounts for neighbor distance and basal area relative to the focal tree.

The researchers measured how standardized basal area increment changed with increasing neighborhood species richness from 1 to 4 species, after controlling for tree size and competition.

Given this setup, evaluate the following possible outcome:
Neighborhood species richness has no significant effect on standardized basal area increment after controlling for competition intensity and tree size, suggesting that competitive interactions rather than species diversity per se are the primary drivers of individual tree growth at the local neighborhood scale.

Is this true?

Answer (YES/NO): NO